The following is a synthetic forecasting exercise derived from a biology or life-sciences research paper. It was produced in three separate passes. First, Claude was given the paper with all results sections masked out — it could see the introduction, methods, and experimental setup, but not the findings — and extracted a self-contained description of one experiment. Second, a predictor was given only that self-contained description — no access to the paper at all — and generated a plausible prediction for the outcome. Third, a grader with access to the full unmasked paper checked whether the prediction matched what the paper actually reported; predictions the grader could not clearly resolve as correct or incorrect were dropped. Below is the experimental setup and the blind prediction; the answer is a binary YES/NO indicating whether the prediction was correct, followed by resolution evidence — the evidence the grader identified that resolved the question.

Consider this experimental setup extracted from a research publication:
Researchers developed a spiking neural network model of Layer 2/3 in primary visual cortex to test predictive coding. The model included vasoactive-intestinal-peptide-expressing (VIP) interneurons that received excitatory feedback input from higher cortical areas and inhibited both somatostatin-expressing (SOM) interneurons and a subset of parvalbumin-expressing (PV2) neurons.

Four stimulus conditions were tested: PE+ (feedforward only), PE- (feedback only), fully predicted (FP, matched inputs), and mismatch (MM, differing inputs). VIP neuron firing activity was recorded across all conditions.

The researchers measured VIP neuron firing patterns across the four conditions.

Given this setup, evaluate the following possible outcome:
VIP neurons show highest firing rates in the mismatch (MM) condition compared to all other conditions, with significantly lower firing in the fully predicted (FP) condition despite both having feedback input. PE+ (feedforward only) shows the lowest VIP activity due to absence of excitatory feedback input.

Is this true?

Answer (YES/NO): NO